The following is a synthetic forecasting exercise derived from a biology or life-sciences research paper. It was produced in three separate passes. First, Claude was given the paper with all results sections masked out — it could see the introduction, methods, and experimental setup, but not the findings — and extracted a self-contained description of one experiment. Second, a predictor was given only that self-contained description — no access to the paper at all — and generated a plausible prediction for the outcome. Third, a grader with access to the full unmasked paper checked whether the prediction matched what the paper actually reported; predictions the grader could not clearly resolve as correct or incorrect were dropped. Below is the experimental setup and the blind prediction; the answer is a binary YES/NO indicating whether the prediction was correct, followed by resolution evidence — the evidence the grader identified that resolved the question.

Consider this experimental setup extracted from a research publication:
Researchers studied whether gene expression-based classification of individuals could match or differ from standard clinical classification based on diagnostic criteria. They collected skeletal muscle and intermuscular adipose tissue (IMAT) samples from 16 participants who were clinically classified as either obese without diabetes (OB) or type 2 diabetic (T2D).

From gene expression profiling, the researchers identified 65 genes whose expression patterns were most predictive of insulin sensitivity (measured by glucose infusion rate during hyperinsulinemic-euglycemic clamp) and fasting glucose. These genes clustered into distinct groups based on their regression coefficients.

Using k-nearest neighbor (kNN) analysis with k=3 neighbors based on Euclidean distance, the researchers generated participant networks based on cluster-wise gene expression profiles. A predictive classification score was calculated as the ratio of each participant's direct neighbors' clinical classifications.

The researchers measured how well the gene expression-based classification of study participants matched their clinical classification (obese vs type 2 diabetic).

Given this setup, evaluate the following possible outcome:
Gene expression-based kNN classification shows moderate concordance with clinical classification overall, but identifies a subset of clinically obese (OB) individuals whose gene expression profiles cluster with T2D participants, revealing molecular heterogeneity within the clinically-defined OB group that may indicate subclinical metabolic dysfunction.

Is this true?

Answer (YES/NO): YES